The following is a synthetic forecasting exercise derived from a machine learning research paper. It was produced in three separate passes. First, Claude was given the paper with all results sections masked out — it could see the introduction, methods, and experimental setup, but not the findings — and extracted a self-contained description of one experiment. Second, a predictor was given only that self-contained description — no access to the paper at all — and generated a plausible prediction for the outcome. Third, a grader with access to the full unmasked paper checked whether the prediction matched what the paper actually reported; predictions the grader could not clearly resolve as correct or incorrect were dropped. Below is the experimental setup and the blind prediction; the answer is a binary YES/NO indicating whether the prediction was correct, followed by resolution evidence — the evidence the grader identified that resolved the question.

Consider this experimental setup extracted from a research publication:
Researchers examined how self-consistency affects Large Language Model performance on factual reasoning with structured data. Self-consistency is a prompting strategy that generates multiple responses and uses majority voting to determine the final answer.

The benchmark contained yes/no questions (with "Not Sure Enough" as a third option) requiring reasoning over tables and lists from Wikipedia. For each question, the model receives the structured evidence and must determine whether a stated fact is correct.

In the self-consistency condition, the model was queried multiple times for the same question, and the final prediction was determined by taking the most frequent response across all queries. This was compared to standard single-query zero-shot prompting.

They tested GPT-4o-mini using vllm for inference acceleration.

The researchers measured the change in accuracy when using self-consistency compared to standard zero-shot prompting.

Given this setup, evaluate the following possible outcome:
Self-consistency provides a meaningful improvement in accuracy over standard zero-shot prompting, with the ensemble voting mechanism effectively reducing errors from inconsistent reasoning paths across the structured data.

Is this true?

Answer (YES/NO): NO